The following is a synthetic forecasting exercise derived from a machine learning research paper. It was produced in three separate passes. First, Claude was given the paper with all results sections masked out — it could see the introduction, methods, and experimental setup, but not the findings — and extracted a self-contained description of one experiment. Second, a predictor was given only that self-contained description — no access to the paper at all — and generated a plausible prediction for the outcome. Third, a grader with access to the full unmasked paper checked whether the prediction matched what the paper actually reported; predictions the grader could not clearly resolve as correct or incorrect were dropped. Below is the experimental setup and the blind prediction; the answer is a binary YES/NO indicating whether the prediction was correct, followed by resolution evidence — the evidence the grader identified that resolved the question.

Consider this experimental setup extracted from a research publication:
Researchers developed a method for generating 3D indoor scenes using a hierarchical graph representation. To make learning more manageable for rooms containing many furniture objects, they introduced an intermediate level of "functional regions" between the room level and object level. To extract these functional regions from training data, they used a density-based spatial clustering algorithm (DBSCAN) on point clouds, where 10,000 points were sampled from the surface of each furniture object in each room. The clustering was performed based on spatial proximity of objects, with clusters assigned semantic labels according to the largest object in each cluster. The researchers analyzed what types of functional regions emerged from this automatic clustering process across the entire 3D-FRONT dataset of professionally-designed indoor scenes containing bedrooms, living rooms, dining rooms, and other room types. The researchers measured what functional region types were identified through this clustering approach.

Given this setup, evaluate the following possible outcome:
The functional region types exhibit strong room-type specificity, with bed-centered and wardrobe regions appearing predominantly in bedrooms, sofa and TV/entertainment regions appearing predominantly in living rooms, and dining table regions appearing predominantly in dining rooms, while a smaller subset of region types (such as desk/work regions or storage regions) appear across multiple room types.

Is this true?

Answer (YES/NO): NO